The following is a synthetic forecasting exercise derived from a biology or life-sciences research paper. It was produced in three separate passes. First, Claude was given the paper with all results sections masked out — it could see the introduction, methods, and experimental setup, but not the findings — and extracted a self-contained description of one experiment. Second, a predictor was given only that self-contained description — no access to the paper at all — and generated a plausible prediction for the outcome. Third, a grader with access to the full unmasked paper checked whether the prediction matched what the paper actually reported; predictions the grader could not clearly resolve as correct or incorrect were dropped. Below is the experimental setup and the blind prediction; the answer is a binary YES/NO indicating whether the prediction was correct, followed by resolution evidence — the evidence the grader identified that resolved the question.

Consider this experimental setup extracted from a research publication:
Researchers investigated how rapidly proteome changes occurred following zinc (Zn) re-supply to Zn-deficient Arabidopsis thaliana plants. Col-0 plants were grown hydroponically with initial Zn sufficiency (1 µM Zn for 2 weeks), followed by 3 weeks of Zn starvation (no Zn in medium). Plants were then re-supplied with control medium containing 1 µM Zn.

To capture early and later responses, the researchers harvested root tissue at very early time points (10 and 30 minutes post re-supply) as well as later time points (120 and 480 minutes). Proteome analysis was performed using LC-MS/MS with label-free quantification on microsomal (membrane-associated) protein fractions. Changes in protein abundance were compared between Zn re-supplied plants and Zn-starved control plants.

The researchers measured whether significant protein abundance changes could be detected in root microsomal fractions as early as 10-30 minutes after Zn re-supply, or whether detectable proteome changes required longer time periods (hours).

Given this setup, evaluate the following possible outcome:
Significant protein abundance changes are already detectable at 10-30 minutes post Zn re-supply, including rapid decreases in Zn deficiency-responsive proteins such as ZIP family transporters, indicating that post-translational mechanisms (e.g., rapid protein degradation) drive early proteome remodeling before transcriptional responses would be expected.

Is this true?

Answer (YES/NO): NO